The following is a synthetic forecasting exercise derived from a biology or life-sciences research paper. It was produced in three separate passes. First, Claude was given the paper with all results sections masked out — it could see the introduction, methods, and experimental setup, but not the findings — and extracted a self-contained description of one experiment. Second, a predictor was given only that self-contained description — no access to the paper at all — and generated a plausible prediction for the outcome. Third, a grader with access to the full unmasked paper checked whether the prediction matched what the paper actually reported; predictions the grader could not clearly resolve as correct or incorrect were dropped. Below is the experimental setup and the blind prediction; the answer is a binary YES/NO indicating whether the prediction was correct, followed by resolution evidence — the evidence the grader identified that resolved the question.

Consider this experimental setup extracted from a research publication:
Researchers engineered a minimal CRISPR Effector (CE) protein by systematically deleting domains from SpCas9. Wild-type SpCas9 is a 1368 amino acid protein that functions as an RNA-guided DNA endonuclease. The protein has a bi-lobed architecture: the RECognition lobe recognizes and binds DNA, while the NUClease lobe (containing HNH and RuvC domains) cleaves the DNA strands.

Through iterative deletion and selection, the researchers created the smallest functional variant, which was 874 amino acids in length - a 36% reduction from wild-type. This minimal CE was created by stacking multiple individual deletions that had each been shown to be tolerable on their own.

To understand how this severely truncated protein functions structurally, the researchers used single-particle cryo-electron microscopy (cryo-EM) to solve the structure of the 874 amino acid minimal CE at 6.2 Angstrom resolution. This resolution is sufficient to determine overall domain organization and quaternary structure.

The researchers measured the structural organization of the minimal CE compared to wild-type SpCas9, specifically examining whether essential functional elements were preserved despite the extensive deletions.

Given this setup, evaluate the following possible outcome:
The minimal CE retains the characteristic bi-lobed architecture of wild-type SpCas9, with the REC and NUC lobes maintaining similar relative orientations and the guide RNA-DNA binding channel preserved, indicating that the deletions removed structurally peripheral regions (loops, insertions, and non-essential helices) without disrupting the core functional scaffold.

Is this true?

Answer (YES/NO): NO